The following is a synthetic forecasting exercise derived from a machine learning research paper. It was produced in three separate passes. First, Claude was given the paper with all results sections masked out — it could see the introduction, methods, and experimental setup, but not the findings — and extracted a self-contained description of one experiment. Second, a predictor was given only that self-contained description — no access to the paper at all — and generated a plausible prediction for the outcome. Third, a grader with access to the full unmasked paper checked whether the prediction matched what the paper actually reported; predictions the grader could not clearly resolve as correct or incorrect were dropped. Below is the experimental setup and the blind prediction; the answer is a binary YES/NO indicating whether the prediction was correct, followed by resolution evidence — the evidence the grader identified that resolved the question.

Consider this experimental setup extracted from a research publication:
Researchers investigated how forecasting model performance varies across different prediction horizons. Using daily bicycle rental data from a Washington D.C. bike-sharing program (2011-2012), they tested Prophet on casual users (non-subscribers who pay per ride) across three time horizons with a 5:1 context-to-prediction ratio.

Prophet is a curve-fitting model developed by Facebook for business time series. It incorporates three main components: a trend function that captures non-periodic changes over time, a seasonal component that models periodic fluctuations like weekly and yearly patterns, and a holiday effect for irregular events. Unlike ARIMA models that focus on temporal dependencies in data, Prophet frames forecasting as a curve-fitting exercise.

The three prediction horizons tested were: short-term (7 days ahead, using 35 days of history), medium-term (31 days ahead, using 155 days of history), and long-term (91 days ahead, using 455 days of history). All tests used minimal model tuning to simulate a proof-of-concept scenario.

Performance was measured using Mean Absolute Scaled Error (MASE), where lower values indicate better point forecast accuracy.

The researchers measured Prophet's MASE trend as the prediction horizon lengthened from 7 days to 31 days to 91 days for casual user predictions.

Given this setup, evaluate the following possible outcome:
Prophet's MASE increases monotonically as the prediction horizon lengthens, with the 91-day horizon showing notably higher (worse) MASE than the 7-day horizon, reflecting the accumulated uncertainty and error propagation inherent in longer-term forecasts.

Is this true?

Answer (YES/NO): NO